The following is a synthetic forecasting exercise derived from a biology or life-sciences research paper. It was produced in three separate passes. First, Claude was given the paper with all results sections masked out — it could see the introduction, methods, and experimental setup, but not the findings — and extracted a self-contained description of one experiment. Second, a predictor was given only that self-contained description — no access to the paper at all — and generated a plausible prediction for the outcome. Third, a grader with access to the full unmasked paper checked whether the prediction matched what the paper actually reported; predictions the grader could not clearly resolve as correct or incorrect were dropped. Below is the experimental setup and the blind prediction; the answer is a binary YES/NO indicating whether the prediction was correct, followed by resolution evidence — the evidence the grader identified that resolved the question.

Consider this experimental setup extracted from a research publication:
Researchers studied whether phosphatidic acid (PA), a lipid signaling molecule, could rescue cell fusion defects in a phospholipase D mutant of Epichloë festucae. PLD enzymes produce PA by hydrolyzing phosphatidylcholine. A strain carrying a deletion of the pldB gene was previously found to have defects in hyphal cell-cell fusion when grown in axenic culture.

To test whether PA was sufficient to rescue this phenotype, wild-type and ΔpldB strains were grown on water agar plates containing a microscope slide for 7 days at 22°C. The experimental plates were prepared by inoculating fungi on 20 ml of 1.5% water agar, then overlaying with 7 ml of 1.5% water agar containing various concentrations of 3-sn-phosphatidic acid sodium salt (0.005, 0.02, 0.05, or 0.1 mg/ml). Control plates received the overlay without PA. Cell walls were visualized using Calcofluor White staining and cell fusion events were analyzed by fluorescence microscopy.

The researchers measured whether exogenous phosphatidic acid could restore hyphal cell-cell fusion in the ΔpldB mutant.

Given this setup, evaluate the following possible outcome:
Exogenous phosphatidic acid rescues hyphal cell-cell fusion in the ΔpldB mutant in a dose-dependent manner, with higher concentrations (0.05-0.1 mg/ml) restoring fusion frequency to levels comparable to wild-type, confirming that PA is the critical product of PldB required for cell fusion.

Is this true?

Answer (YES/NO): NO